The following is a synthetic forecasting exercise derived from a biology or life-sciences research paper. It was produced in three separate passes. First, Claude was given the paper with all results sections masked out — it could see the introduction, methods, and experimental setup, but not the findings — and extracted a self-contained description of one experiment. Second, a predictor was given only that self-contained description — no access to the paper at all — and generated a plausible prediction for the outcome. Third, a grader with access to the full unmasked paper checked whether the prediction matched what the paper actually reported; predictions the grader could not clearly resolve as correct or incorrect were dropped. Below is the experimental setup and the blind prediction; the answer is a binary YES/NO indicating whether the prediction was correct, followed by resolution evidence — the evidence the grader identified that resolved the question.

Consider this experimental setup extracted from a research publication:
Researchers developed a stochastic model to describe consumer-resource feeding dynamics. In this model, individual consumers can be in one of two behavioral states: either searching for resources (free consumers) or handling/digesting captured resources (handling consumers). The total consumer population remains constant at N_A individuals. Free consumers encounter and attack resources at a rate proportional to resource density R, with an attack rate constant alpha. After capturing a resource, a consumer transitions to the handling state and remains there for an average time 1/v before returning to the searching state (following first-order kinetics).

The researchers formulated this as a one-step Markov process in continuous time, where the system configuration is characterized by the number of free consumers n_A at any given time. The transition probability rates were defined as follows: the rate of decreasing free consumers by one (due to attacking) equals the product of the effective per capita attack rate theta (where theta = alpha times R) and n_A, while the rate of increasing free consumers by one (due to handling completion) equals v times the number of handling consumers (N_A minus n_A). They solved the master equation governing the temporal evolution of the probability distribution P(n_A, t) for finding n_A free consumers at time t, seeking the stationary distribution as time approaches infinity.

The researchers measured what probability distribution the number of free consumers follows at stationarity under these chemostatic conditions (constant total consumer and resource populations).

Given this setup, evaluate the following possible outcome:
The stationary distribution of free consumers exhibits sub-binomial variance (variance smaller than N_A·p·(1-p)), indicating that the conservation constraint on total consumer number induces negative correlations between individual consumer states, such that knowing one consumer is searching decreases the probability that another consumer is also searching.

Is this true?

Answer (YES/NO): NO